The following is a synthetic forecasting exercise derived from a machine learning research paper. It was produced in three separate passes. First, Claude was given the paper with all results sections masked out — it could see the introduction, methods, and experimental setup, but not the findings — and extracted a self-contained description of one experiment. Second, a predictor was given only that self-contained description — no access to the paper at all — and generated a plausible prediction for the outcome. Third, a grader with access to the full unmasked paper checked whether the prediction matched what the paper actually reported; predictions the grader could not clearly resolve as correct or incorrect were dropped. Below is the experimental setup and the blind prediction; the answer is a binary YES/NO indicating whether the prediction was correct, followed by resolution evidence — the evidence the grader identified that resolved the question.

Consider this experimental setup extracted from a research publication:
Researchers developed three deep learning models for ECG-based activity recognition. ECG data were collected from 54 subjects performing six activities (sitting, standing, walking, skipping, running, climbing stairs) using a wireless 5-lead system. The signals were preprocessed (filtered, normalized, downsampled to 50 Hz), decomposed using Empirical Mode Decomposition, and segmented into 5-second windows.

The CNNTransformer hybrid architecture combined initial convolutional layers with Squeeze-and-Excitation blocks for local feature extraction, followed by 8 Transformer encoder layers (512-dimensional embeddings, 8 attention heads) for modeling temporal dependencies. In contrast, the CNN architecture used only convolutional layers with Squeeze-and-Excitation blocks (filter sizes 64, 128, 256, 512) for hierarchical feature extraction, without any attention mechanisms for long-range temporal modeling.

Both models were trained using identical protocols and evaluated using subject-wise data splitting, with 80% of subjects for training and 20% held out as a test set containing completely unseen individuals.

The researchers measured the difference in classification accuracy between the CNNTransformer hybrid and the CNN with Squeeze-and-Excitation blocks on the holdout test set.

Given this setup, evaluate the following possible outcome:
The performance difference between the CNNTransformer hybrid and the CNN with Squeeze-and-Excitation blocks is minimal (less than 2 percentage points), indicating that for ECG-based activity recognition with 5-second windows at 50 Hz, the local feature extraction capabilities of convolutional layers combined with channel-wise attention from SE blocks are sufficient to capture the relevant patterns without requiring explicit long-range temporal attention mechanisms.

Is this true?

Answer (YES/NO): NO